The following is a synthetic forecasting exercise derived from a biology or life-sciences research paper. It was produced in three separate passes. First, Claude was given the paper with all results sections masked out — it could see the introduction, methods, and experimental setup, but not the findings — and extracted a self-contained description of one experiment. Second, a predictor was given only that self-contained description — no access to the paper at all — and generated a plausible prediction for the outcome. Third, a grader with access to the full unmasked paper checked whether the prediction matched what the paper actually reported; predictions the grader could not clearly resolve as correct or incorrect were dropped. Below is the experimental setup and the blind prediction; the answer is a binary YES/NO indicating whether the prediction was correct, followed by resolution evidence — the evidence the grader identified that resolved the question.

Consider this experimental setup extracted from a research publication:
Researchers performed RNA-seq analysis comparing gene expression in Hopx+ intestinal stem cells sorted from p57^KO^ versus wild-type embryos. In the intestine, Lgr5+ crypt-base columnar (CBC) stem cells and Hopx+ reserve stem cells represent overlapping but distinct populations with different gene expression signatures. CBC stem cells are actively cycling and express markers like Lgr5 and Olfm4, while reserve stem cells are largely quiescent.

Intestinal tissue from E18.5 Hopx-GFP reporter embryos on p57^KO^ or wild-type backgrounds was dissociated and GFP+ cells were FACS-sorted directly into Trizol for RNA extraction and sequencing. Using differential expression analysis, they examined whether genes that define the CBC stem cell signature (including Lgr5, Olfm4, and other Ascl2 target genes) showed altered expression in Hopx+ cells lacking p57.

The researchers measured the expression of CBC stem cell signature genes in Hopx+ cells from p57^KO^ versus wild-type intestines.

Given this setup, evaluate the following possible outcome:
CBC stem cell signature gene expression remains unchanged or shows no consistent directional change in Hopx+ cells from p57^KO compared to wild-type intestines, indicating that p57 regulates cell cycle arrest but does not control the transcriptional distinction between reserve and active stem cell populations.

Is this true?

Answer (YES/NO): NO